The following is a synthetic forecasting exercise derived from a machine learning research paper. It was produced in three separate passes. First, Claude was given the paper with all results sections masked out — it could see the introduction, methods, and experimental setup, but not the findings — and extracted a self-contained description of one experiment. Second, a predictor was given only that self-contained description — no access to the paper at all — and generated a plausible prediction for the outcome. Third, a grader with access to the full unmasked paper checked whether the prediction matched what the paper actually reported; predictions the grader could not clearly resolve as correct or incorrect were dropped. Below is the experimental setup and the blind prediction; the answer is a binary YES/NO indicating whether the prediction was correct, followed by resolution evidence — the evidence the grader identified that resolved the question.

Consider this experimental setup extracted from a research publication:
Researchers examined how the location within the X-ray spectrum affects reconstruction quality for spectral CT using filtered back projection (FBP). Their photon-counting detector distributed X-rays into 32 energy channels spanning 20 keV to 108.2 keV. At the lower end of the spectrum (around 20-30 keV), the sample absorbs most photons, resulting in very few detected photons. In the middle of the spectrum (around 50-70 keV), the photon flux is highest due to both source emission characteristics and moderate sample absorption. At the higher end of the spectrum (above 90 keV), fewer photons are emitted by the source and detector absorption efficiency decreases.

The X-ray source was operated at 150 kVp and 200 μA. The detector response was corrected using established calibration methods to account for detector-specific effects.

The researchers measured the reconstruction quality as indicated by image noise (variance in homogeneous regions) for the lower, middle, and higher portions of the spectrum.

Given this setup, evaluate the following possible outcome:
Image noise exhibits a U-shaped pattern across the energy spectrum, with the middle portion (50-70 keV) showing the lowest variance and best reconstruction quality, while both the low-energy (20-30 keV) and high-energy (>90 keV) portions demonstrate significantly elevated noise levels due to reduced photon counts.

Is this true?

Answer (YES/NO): YES